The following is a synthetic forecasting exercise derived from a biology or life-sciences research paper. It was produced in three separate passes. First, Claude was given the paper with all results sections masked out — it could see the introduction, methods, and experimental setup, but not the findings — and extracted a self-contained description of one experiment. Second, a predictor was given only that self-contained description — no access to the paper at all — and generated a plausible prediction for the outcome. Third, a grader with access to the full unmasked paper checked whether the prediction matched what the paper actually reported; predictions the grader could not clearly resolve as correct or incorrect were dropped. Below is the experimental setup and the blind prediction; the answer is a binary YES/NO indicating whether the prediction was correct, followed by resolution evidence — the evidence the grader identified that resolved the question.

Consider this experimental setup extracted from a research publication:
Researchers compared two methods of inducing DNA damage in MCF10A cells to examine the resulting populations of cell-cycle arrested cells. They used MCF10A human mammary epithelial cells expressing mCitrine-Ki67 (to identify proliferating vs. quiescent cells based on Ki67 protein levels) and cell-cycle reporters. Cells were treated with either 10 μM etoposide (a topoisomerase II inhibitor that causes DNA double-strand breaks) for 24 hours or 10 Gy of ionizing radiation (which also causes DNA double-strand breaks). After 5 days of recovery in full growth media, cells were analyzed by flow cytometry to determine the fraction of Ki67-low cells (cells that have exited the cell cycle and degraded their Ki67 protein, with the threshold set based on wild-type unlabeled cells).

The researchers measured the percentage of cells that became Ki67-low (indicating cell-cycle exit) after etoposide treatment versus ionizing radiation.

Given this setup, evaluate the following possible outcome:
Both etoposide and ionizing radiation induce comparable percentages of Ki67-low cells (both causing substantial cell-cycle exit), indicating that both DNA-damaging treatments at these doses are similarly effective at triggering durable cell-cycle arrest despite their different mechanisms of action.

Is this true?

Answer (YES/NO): NO